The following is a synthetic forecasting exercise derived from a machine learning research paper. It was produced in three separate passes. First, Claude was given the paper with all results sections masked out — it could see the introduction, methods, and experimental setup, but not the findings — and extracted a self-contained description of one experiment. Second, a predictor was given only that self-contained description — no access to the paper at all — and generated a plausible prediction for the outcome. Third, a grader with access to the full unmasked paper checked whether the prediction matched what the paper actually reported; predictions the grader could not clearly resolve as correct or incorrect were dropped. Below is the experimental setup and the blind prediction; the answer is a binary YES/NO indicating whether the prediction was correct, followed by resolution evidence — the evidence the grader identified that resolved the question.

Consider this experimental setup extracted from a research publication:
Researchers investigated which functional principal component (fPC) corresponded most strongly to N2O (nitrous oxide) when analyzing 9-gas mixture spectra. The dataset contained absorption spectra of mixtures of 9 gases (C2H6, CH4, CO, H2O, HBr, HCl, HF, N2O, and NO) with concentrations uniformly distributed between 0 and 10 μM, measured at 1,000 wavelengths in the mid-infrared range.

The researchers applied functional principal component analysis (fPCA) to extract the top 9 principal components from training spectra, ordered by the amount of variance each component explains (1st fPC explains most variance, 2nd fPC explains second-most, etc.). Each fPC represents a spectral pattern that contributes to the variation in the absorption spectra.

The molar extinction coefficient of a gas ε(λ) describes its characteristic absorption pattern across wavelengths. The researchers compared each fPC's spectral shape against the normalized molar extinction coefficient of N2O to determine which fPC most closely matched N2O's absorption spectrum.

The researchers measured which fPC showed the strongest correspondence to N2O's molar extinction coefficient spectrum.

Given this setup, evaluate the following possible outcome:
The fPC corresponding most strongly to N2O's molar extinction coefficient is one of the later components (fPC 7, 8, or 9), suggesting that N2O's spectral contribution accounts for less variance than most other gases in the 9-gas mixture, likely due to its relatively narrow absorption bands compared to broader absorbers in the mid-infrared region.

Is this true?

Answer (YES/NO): NO